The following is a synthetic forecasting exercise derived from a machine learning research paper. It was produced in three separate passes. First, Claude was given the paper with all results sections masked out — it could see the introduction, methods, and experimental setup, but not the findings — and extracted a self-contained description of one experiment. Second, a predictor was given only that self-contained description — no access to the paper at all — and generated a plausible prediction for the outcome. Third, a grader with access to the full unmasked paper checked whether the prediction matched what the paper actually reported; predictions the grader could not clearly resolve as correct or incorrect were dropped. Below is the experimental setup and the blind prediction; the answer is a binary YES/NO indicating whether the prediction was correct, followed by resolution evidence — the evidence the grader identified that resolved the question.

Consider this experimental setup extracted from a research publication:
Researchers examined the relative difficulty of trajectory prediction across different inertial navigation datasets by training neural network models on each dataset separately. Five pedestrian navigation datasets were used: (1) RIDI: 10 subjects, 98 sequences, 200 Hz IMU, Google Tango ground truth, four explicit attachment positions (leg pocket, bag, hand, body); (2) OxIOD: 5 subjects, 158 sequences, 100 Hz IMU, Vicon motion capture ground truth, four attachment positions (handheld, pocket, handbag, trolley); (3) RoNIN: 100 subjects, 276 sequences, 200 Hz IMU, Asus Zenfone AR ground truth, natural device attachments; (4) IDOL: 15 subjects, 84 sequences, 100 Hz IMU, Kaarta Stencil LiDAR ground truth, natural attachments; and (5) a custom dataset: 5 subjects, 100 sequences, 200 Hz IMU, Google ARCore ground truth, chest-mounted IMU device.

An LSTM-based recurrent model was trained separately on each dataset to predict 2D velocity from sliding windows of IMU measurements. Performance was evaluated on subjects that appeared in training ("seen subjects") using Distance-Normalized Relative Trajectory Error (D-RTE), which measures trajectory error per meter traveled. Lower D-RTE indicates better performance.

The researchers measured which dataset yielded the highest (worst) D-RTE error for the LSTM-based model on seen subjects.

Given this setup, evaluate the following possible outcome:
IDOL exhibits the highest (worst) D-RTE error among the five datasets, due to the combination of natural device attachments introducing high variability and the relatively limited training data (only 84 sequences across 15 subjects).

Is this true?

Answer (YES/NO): NO